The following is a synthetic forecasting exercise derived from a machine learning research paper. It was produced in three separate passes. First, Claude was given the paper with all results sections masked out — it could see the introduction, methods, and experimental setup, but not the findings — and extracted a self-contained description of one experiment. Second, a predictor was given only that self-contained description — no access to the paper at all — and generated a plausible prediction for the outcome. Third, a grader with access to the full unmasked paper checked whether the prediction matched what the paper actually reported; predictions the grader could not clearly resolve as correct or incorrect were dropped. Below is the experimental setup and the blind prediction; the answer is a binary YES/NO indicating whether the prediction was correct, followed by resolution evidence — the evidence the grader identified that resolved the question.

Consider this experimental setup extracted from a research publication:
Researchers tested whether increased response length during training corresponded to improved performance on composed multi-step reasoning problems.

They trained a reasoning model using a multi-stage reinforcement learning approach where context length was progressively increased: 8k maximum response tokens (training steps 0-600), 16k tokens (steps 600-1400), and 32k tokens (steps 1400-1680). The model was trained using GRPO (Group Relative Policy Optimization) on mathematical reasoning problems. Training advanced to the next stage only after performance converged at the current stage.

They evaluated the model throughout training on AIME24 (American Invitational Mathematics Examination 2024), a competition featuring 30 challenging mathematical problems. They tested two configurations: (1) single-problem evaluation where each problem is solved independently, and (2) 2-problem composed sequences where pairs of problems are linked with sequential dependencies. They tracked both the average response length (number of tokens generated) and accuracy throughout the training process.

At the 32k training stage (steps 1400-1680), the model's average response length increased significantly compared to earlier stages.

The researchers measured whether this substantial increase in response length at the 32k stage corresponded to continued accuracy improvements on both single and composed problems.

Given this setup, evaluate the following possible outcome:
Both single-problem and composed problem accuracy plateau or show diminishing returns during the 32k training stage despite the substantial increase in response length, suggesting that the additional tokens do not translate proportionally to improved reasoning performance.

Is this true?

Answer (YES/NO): YES